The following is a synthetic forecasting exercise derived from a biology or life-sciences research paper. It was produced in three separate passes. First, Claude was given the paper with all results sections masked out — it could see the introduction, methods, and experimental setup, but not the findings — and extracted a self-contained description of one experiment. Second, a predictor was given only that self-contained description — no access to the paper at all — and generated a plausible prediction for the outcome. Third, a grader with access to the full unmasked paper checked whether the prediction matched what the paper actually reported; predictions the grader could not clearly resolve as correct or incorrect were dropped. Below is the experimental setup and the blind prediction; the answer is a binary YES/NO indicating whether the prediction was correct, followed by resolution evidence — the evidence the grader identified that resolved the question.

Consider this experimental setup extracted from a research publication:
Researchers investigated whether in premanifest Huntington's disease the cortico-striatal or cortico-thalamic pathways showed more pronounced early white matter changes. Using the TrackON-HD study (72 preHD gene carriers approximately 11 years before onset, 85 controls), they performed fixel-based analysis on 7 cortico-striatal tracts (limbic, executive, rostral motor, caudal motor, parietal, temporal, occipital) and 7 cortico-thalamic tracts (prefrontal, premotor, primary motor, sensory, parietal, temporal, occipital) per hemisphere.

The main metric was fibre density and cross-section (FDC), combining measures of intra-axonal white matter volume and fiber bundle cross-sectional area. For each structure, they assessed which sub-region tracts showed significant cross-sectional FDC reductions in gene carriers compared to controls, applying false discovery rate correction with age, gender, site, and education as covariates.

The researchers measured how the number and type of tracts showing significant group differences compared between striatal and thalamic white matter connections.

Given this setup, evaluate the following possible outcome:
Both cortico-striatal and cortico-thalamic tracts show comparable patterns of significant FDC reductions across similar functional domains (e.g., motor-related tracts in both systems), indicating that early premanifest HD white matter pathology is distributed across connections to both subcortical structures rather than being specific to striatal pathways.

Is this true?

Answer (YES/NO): YES